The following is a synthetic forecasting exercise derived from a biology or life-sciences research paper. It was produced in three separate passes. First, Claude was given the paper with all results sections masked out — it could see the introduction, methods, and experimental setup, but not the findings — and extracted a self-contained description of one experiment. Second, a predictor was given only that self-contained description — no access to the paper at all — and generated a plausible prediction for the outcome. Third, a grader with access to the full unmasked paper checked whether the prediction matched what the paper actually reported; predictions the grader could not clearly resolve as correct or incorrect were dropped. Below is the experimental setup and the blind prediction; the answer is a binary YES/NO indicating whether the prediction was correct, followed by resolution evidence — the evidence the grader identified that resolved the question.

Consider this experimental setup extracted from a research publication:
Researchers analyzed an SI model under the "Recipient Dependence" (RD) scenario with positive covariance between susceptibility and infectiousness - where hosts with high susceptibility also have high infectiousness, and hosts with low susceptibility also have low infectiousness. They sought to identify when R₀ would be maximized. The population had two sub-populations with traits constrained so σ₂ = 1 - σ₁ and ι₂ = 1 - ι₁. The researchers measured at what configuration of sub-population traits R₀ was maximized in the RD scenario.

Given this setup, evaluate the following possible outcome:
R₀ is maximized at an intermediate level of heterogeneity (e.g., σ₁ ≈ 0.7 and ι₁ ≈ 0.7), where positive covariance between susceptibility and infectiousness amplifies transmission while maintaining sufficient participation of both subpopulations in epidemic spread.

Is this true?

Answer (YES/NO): NO